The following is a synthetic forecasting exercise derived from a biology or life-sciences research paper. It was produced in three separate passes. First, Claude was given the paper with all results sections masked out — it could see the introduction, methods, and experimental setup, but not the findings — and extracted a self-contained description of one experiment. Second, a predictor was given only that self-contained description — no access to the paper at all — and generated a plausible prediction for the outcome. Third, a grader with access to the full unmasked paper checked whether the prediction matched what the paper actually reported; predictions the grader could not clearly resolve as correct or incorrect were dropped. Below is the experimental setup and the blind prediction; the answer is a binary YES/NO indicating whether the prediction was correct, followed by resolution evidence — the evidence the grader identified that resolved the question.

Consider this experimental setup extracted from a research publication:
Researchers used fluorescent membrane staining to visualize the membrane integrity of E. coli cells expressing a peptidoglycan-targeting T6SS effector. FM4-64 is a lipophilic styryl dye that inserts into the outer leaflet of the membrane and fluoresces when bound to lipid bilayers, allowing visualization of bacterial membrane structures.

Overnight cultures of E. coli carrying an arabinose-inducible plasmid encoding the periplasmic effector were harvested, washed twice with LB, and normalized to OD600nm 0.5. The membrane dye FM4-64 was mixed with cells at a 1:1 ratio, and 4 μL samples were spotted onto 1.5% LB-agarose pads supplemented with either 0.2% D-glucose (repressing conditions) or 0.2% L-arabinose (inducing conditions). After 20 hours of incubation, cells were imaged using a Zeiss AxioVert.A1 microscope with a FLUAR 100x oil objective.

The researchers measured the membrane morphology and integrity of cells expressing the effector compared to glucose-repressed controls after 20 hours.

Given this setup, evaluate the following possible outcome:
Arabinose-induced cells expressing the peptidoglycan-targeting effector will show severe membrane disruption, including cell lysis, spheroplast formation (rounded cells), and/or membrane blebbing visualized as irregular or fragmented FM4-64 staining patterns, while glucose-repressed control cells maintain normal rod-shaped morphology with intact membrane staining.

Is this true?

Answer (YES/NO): NO